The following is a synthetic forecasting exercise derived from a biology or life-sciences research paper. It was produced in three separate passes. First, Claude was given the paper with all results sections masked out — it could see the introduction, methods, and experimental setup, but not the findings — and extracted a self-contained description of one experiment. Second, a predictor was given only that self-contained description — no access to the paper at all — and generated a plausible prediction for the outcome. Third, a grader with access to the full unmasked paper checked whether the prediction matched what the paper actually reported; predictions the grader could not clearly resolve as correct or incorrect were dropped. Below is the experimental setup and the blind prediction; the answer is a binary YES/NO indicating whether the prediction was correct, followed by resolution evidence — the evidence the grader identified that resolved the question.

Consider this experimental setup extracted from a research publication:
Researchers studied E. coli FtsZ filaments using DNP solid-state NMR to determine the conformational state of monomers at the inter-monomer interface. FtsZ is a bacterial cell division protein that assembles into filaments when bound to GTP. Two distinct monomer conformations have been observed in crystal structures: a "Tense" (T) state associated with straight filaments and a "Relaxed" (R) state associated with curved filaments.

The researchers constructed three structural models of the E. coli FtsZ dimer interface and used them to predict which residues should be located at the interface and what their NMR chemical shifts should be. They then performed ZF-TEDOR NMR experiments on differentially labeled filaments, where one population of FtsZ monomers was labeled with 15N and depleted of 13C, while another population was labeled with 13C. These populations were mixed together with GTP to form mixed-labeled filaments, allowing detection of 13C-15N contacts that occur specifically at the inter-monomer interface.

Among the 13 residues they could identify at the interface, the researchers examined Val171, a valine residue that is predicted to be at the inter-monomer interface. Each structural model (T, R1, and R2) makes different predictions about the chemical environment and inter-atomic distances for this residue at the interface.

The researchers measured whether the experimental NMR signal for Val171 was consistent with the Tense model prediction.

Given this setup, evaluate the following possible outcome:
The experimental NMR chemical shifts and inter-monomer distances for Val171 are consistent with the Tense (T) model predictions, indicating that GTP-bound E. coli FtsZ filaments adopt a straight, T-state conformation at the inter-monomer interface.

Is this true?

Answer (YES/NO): NO